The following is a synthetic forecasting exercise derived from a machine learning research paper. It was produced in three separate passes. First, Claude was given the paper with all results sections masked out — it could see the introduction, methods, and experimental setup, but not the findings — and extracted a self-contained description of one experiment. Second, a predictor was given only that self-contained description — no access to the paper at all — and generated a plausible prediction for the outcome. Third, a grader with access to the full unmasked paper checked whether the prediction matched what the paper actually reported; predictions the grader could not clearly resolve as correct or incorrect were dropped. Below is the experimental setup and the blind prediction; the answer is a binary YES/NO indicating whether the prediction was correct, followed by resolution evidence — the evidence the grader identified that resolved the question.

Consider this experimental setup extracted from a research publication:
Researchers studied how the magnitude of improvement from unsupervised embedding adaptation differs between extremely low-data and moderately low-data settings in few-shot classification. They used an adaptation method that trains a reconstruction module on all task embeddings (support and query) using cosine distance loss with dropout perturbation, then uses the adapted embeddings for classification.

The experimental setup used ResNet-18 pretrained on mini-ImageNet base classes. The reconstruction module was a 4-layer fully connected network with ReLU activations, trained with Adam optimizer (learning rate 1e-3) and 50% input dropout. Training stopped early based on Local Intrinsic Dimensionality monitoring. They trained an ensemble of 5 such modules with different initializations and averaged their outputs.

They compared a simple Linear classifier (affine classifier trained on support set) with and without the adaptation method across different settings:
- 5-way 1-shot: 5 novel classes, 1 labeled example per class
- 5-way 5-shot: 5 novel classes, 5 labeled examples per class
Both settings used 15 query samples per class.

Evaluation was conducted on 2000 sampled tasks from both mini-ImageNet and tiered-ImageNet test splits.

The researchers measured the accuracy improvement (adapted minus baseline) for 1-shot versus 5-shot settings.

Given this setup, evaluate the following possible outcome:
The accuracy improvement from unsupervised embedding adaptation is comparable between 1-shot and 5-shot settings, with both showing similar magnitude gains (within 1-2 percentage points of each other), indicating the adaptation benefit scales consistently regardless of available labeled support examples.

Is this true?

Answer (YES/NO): NO